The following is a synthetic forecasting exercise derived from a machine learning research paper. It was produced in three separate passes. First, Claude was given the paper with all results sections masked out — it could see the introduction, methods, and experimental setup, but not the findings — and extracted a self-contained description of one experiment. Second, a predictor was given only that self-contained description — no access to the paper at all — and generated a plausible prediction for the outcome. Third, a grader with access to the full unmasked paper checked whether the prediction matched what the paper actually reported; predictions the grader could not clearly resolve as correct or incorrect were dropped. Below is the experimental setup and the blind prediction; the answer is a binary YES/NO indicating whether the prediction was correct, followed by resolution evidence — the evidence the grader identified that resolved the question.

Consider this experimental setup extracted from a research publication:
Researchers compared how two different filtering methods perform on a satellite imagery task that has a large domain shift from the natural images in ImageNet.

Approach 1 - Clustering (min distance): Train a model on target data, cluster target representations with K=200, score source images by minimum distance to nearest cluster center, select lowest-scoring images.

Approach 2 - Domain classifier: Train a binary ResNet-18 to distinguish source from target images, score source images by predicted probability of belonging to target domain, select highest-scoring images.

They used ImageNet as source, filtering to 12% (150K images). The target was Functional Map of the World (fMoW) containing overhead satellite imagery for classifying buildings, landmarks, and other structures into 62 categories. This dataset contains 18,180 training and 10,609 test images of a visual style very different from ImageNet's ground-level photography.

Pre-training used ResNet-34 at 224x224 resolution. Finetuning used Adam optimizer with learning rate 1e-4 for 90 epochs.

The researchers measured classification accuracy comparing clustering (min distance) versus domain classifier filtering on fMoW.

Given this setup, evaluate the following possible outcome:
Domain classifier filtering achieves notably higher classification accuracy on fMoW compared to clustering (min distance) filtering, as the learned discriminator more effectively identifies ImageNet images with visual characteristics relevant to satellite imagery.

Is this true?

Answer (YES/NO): NO